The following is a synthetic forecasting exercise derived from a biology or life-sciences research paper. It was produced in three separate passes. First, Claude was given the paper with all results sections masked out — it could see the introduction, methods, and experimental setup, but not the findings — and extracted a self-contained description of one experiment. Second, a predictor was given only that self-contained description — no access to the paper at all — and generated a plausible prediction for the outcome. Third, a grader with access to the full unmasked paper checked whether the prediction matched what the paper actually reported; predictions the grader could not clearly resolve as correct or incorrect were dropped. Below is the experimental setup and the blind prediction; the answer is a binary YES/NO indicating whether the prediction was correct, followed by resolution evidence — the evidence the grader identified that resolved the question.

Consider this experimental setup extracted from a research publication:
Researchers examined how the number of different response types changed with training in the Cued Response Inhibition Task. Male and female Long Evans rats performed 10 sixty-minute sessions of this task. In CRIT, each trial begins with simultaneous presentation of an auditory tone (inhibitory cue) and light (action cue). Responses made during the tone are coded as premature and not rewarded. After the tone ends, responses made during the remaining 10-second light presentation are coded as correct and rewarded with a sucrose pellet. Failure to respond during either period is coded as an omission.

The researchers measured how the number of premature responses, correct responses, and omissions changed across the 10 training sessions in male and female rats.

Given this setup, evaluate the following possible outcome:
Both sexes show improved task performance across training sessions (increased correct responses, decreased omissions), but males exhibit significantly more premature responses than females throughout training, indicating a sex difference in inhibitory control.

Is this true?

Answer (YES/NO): NO